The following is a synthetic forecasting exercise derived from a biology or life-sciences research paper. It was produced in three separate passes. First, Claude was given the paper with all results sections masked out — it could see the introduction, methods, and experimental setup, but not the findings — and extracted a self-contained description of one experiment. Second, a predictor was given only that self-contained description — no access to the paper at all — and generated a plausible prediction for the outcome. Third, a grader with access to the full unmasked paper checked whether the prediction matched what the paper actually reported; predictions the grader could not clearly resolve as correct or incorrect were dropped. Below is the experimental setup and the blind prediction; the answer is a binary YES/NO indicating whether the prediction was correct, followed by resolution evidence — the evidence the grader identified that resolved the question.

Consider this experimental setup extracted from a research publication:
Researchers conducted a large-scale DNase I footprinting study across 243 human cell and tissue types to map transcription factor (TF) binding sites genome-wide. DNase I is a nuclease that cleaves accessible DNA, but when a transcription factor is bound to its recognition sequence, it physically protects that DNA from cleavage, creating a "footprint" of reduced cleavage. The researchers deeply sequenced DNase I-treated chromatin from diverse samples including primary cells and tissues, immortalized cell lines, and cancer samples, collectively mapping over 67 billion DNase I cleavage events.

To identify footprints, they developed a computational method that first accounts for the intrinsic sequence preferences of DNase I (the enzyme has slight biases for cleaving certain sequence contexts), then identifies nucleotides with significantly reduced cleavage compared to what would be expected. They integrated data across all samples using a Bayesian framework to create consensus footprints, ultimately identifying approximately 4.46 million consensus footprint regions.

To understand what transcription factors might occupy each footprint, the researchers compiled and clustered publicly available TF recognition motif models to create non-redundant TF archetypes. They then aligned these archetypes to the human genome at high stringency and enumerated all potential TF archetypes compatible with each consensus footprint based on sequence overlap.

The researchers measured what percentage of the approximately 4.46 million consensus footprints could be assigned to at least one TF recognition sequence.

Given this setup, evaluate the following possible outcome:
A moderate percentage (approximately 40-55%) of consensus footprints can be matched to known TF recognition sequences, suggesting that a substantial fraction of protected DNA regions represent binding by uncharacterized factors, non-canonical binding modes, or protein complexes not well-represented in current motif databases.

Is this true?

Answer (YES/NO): NO